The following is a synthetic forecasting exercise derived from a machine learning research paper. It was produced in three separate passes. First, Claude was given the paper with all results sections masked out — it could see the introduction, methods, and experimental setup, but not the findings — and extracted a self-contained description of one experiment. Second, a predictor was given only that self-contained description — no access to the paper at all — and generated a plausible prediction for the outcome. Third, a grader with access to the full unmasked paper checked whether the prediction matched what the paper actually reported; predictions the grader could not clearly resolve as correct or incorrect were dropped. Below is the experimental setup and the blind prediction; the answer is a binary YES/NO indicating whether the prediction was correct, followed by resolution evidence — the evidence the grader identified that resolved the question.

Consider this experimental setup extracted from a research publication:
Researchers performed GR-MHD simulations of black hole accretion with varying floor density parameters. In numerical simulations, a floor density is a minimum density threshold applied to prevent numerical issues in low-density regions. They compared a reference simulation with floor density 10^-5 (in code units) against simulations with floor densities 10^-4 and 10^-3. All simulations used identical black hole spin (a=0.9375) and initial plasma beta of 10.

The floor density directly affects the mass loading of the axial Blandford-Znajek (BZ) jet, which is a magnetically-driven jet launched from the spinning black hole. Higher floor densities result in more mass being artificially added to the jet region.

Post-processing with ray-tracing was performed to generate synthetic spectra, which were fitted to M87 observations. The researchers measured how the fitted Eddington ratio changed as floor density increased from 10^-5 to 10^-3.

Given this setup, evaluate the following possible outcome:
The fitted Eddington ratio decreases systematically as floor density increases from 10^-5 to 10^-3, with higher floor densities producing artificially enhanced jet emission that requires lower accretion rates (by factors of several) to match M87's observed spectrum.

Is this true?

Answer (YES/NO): NO